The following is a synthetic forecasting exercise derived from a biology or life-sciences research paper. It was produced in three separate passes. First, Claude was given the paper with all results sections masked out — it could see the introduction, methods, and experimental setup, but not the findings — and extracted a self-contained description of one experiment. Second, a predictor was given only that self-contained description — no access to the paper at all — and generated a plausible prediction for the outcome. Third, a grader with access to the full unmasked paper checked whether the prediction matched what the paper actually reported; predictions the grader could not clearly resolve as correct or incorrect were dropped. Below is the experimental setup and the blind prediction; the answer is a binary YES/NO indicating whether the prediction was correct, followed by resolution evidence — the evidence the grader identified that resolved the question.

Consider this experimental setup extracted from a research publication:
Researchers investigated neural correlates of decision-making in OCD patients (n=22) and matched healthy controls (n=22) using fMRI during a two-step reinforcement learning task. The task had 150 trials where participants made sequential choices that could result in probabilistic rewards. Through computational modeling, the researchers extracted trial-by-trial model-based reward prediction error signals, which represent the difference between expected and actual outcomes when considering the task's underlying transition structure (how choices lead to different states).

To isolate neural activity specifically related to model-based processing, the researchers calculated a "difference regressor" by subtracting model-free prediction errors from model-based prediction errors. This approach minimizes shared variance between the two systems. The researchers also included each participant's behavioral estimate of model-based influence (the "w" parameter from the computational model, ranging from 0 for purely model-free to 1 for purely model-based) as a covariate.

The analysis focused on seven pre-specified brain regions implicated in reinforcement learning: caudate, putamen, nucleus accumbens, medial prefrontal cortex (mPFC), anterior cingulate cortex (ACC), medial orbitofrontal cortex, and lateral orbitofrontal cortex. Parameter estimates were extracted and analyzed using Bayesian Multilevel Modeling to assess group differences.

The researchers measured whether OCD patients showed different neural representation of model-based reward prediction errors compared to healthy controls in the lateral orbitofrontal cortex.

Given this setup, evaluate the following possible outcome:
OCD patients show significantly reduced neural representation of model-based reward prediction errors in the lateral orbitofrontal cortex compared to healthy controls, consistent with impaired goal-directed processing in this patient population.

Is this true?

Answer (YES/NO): NO